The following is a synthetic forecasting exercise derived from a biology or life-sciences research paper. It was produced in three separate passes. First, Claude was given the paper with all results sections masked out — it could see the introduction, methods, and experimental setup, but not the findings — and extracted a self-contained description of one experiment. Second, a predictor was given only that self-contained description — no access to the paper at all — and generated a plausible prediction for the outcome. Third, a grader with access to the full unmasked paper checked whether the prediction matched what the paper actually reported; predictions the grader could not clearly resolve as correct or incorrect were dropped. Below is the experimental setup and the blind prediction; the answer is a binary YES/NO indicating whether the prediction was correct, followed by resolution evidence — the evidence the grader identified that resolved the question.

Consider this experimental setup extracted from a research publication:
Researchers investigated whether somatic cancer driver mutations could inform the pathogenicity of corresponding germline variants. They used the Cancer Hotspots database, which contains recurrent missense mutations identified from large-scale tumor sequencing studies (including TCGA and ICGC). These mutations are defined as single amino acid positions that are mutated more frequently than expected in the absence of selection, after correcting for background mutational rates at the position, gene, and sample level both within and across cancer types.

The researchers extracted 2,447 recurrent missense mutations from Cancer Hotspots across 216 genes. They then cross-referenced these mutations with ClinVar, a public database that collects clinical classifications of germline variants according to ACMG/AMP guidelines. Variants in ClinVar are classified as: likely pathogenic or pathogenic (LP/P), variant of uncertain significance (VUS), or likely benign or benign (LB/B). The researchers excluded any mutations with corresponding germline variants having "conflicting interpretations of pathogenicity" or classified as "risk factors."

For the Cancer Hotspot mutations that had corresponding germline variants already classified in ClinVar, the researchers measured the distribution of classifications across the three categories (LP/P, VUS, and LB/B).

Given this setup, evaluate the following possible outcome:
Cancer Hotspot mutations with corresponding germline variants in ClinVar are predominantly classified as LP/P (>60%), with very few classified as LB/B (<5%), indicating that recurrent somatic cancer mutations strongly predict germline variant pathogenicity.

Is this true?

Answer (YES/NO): YES